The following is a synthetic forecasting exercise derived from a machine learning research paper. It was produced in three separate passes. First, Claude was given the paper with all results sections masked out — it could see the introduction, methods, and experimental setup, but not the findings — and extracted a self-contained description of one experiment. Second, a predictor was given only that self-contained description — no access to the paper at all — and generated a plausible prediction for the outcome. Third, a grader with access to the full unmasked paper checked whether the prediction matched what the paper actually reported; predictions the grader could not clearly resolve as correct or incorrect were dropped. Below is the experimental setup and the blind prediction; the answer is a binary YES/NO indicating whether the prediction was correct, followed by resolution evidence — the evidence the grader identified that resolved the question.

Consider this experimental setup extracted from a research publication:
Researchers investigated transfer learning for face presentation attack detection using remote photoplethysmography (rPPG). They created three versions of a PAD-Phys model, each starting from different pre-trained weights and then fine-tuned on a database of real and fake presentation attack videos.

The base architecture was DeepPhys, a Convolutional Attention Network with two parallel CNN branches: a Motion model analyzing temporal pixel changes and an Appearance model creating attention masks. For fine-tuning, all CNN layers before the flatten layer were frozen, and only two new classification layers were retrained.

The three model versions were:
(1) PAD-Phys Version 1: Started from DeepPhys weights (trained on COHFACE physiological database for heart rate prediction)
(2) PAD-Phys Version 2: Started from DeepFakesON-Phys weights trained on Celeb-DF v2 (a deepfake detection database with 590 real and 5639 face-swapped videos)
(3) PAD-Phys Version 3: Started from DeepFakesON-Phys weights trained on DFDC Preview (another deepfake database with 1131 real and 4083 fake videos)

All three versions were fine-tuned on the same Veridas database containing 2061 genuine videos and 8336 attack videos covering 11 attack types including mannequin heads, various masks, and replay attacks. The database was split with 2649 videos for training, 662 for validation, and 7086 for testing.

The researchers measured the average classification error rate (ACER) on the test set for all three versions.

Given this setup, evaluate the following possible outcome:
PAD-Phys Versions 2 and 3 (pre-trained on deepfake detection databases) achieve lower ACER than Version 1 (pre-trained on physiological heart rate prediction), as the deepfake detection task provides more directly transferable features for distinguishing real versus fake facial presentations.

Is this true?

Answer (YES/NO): NO